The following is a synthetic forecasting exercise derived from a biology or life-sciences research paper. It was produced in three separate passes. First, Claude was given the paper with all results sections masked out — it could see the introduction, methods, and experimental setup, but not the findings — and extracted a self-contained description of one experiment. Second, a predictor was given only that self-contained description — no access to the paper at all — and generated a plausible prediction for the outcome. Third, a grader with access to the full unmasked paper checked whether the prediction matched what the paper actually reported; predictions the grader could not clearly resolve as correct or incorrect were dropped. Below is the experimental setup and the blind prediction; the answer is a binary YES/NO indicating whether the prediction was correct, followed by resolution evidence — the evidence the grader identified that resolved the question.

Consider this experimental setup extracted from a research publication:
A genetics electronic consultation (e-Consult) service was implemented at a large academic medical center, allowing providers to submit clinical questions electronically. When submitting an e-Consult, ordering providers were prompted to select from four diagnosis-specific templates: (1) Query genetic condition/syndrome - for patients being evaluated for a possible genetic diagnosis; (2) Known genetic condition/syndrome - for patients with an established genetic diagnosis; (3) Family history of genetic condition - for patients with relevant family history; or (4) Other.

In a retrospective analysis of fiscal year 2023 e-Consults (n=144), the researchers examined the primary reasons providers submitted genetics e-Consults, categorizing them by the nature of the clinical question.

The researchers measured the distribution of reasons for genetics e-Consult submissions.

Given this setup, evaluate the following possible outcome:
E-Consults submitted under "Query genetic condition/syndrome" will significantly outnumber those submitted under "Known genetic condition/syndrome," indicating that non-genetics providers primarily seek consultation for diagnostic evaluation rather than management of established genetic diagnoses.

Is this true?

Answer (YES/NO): YES